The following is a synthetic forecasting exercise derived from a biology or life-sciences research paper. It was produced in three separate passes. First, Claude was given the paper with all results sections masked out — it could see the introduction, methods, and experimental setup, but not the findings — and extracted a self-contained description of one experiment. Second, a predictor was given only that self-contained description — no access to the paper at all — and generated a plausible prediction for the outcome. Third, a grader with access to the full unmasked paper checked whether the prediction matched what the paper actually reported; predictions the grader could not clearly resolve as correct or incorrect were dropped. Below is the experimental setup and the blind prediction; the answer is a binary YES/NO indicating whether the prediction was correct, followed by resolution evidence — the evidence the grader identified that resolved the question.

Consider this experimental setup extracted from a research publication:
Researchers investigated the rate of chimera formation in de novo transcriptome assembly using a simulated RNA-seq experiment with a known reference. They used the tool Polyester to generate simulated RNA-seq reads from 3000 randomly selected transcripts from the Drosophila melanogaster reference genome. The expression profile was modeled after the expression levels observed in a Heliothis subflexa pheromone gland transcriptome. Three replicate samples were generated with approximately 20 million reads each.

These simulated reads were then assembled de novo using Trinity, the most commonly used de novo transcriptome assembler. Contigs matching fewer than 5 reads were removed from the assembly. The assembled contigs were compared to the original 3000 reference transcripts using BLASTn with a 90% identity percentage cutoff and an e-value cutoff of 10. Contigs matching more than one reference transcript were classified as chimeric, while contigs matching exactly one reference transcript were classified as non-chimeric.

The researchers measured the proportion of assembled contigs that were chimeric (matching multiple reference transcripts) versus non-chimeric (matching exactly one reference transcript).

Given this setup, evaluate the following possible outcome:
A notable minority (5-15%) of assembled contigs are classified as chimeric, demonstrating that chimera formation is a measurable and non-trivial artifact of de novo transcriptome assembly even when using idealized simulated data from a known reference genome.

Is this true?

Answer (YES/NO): YES